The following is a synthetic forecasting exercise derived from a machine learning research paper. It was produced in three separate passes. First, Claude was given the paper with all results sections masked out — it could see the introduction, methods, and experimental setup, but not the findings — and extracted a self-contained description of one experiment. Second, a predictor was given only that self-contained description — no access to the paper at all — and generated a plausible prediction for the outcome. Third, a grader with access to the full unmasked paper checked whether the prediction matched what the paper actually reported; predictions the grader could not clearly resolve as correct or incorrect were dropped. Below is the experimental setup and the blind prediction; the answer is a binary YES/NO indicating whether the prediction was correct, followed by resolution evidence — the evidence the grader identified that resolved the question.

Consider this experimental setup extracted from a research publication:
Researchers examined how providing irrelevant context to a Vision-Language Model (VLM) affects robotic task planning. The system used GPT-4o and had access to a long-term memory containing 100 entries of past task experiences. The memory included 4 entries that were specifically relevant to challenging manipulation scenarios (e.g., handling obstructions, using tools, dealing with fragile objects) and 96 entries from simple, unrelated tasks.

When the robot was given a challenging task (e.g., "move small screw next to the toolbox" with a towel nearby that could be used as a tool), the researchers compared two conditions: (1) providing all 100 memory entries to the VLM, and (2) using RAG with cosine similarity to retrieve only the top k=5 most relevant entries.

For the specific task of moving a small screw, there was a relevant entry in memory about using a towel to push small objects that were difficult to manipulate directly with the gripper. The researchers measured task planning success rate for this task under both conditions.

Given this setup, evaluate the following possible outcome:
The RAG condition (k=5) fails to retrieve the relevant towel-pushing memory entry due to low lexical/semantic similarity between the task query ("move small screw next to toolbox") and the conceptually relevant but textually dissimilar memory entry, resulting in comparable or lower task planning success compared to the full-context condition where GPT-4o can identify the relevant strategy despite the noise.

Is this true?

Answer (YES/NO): NO